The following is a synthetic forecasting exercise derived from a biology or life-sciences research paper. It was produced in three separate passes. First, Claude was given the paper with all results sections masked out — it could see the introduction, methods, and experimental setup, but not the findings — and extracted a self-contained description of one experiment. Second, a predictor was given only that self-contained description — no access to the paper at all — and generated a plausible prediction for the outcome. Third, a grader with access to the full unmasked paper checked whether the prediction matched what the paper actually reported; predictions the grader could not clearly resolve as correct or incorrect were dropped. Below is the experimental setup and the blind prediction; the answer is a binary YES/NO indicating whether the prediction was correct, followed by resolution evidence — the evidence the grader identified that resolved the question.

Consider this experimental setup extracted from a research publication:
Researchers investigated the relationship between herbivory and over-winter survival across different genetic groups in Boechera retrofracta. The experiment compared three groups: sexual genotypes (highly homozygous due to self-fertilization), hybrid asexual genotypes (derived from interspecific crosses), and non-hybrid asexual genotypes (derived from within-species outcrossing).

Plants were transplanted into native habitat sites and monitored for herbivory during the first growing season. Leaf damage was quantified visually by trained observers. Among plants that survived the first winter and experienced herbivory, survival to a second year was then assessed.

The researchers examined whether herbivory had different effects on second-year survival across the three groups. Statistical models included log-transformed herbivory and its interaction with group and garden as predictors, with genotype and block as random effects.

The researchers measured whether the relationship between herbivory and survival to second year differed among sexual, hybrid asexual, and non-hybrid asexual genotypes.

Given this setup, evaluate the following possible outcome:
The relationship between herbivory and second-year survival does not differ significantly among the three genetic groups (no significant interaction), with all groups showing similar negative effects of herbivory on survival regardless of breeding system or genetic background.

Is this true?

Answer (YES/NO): YES